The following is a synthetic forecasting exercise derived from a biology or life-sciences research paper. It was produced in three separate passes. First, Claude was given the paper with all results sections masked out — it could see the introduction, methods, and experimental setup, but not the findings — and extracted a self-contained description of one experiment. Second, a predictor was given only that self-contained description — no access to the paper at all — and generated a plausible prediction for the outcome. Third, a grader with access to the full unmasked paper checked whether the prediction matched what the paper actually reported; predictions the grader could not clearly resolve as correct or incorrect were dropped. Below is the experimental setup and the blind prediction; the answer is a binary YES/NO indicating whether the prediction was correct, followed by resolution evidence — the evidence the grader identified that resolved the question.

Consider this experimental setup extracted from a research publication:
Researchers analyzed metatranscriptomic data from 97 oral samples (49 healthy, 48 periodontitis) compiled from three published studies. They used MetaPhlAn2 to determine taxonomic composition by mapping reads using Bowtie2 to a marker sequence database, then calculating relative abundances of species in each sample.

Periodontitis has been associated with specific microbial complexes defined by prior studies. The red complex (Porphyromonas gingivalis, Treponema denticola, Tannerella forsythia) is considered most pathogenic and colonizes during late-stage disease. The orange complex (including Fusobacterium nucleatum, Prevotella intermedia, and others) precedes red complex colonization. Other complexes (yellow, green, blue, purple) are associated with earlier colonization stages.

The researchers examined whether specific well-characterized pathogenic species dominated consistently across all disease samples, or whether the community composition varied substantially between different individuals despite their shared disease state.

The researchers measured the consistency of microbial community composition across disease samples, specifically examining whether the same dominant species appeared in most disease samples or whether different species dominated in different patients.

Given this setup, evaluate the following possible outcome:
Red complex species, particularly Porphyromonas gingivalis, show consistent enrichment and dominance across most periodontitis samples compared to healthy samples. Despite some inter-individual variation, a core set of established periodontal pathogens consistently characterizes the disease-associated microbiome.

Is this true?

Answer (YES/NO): NO